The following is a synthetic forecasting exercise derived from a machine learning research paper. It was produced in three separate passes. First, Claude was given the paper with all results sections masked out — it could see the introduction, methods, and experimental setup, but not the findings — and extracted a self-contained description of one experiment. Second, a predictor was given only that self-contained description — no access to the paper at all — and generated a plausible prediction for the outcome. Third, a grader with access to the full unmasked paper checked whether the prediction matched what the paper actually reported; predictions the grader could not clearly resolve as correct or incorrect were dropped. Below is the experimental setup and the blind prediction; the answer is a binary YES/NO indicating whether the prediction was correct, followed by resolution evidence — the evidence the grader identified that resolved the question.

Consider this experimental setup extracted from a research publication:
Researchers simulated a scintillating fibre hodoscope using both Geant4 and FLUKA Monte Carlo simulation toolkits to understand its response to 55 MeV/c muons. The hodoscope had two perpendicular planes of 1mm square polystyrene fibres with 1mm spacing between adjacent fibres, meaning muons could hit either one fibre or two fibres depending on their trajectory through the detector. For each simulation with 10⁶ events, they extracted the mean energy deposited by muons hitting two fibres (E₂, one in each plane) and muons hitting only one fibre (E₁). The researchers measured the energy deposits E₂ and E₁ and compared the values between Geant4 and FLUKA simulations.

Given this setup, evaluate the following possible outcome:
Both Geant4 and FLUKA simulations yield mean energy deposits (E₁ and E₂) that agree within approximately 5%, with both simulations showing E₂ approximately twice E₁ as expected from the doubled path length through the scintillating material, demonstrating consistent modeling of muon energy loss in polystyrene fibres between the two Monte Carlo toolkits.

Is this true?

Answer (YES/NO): NO